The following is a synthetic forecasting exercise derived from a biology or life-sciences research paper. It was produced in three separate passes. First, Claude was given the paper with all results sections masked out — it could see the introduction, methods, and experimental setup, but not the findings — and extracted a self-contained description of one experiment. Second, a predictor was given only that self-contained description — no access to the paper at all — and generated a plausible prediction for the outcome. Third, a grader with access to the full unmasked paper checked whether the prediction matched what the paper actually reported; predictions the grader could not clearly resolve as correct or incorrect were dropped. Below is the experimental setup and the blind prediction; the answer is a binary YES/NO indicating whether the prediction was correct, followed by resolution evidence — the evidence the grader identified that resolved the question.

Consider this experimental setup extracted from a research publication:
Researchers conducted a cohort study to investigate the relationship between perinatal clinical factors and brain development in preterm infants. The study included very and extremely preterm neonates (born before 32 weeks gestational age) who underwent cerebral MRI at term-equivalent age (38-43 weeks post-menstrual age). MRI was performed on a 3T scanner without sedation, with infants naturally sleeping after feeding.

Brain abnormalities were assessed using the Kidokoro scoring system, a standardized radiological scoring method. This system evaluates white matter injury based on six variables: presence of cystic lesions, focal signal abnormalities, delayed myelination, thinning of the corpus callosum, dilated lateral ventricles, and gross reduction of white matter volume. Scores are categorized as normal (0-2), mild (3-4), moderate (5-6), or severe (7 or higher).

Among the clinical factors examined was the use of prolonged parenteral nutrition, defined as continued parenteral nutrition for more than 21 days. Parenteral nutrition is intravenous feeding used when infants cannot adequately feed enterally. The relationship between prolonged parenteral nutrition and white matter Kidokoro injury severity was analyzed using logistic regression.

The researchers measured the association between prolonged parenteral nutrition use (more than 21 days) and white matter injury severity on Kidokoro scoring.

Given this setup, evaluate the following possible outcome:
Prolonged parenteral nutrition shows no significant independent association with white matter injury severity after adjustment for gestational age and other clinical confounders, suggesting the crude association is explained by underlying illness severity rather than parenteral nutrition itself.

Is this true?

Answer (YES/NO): NO